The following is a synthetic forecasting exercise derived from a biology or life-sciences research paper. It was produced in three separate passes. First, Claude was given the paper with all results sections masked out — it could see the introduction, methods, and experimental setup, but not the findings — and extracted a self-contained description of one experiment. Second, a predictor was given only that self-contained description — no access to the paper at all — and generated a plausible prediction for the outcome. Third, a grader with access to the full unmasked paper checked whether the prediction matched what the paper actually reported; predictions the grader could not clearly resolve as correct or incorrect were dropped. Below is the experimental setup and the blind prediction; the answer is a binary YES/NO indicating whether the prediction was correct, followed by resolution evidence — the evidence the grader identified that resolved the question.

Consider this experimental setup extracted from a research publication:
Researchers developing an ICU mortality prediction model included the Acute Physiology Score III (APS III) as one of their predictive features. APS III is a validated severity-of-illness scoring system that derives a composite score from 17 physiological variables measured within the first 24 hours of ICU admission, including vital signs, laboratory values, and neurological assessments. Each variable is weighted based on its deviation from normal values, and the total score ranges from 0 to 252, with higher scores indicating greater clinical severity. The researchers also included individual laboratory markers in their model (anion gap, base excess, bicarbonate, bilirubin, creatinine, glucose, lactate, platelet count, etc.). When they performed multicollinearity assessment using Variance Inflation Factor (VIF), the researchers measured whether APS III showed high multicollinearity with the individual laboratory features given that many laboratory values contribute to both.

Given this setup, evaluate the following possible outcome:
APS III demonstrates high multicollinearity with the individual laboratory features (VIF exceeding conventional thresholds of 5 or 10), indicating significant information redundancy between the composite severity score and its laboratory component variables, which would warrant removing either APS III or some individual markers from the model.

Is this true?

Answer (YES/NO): NO